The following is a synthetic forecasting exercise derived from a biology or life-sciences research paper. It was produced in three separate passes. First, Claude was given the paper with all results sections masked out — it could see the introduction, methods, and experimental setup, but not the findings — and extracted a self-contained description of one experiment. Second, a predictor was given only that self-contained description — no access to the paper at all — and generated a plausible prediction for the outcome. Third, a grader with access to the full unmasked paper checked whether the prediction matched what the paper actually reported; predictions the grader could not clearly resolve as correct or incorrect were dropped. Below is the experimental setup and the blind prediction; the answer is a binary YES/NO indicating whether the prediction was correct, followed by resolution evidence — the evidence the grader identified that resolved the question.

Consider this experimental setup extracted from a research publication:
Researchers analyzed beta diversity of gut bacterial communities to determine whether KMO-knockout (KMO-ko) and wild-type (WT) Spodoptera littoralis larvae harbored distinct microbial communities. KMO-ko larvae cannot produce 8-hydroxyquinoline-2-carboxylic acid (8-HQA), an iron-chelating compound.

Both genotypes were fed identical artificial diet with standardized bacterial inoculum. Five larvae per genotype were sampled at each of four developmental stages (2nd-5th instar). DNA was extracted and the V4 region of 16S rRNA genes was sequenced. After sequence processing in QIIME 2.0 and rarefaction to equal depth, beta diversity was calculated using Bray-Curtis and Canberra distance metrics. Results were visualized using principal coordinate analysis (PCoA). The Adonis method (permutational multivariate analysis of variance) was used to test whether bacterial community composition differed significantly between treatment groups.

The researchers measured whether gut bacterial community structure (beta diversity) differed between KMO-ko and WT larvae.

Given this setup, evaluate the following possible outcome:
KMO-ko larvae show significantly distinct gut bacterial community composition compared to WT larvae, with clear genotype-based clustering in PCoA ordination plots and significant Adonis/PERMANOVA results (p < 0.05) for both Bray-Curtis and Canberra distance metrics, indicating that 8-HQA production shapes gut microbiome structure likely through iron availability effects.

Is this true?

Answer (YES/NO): YES